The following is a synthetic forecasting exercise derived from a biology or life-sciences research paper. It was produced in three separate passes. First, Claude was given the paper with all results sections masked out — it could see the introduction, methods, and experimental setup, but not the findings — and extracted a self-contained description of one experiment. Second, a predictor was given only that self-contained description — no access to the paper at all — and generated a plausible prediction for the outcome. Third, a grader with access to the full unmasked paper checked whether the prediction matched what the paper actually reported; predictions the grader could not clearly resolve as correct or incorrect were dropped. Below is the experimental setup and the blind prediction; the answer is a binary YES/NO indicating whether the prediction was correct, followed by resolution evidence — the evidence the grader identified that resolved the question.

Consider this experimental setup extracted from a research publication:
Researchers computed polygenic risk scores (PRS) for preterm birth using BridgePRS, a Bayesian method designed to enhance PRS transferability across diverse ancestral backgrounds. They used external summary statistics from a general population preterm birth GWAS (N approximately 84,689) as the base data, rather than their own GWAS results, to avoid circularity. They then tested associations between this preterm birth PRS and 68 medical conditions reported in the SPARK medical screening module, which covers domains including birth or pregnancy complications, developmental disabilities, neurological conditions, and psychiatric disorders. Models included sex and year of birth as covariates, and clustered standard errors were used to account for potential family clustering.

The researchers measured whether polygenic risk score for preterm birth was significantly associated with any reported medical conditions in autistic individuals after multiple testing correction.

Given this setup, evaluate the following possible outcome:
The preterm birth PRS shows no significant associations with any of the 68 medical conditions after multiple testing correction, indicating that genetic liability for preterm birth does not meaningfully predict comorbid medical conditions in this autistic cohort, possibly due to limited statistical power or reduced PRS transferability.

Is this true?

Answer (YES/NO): NO